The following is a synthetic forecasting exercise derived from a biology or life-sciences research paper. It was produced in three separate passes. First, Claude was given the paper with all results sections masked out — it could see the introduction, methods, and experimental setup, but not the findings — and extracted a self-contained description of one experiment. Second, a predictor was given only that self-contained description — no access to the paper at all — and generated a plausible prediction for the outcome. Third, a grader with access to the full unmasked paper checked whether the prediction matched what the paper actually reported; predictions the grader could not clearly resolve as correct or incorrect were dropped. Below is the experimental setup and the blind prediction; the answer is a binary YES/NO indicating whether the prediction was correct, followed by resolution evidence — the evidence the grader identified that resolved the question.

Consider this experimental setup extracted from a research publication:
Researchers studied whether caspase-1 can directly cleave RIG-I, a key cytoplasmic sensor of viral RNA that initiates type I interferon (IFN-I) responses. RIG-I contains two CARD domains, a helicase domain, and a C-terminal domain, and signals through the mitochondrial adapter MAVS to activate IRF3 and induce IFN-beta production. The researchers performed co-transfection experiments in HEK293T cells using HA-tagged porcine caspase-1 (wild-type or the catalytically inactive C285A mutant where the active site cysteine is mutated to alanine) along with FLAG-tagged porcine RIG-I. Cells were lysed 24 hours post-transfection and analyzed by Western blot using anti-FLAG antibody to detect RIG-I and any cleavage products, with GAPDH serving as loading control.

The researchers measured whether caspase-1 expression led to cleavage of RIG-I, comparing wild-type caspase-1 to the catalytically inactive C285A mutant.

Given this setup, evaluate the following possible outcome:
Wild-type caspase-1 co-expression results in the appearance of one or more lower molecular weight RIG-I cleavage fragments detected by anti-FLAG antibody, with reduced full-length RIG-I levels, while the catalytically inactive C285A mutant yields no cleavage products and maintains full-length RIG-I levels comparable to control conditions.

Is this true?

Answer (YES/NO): YES